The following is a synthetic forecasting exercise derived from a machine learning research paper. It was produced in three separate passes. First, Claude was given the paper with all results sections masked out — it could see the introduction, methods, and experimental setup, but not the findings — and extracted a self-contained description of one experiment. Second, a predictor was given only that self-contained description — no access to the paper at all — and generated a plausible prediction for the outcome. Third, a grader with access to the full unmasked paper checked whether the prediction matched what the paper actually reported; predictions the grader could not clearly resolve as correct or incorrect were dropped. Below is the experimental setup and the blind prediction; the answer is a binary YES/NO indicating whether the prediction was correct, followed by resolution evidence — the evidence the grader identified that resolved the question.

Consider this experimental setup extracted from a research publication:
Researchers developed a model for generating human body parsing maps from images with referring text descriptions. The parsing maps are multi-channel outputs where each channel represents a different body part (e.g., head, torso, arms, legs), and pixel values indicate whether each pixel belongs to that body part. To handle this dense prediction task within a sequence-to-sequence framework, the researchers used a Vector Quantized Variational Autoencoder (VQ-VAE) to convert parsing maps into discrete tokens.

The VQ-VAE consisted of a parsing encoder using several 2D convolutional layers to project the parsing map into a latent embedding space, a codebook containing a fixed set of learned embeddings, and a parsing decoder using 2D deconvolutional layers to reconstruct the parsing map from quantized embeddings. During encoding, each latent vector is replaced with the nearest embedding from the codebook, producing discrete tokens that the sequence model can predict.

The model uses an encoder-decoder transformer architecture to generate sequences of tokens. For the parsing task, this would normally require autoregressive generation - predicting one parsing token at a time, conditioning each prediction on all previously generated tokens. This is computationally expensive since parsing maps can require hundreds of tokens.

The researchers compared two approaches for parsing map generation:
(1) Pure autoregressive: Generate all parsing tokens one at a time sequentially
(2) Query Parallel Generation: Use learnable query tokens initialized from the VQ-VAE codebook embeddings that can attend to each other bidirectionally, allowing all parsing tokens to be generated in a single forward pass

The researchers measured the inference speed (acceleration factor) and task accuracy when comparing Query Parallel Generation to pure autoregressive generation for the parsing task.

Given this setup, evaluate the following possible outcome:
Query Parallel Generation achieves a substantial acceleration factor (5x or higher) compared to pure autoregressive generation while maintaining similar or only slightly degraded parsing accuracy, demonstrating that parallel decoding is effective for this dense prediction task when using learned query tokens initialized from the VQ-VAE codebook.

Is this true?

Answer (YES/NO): YES